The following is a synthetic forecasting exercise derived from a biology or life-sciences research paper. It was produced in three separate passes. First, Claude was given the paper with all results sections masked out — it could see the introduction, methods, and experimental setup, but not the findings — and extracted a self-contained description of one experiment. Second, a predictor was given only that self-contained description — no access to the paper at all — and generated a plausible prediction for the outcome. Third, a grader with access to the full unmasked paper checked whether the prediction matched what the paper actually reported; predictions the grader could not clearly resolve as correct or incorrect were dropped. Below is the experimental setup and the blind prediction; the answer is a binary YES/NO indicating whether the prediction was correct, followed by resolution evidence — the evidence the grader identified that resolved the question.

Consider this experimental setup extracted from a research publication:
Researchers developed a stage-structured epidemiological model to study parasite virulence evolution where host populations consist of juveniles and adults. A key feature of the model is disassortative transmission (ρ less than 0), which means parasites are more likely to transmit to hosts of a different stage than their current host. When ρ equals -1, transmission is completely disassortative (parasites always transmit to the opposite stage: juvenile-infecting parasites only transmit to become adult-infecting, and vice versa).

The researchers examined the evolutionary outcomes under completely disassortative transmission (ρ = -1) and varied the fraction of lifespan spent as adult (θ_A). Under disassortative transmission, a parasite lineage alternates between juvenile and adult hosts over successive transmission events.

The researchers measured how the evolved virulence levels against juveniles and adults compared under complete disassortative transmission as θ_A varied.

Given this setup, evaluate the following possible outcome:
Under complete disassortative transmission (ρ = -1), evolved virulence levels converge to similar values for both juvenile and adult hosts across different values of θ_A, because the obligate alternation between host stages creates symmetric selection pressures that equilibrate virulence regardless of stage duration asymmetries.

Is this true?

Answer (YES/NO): NO